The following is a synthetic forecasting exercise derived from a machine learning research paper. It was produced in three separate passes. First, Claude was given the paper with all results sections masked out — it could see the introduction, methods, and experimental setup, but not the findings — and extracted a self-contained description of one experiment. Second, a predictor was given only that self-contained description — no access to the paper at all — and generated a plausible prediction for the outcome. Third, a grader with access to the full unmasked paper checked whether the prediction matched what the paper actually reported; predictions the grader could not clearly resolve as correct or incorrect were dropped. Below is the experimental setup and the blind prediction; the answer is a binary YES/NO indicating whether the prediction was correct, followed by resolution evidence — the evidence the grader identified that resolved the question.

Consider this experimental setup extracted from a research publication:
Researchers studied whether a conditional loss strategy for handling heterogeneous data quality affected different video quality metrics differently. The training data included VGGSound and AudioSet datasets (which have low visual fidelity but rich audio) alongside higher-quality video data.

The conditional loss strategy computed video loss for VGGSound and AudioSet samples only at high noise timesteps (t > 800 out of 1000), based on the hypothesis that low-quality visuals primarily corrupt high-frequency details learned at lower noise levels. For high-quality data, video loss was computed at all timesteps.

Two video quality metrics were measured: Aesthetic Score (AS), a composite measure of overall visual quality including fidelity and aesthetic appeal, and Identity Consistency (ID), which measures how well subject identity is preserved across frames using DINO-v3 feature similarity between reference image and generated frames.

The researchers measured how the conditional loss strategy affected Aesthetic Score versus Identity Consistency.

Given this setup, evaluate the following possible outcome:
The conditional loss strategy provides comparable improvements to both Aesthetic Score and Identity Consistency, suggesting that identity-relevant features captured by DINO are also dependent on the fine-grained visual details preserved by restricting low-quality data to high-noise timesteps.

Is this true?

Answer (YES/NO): NO